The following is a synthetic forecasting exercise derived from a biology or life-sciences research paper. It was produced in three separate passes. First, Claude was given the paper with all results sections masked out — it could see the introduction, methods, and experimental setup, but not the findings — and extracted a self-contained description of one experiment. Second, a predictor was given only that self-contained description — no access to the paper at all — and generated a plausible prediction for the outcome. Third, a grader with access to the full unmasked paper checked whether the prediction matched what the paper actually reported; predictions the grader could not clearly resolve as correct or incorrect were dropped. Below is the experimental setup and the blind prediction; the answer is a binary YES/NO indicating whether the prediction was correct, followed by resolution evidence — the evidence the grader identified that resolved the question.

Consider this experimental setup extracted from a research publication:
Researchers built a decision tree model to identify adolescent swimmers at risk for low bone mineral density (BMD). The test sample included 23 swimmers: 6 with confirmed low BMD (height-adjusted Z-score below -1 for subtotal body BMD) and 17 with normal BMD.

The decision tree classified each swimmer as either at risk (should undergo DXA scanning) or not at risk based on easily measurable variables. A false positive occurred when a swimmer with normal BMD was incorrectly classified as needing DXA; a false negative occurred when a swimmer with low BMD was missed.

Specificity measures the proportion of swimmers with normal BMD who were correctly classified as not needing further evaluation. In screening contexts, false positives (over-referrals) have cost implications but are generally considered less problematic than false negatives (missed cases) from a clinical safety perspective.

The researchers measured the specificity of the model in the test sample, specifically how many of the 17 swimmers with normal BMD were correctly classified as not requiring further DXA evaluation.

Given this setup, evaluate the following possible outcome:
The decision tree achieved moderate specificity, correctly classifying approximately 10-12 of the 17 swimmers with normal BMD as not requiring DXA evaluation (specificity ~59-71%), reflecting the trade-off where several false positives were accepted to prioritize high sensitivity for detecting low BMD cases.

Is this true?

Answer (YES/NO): NO